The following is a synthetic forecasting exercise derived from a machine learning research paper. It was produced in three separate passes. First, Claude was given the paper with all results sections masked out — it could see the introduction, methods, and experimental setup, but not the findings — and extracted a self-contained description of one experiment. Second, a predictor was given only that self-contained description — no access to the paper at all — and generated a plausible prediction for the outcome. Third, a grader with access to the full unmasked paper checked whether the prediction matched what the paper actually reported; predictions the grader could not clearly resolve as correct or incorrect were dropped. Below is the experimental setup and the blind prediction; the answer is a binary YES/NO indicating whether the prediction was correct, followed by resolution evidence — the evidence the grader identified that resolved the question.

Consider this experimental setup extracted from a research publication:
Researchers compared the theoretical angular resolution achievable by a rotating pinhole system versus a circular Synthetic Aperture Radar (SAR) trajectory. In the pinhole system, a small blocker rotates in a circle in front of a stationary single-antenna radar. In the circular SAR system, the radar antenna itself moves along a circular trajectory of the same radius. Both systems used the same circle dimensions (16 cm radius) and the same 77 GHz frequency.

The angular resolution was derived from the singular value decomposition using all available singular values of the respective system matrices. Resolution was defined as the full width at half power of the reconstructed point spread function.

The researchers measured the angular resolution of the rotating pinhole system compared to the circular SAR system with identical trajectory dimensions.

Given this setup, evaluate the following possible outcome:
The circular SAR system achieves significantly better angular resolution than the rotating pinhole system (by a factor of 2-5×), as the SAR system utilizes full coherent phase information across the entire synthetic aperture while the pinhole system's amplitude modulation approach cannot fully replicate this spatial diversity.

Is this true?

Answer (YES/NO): NO